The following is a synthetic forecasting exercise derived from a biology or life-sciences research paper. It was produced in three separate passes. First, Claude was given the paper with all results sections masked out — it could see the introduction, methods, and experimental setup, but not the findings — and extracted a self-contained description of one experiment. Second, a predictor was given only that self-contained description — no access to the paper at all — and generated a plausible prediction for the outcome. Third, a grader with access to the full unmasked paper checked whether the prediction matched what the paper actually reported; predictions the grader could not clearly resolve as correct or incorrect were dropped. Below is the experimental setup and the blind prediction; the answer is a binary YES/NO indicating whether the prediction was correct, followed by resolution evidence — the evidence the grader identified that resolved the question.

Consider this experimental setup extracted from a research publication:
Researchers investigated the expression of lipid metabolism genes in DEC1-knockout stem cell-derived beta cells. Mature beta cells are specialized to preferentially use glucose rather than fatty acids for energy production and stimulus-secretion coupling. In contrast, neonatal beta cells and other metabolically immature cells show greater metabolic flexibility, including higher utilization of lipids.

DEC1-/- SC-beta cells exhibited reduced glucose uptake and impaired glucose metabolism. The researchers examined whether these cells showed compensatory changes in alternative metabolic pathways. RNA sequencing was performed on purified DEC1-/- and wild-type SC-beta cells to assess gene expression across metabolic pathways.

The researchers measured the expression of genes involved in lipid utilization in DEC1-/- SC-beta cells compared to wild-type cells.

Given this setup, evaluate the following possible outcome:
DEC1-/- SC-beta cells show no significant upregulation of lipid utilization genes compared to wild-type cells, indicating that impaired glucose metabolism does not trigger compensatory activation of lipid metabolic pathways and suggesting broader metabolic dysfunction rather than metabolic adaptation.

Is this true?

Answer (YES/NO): NO